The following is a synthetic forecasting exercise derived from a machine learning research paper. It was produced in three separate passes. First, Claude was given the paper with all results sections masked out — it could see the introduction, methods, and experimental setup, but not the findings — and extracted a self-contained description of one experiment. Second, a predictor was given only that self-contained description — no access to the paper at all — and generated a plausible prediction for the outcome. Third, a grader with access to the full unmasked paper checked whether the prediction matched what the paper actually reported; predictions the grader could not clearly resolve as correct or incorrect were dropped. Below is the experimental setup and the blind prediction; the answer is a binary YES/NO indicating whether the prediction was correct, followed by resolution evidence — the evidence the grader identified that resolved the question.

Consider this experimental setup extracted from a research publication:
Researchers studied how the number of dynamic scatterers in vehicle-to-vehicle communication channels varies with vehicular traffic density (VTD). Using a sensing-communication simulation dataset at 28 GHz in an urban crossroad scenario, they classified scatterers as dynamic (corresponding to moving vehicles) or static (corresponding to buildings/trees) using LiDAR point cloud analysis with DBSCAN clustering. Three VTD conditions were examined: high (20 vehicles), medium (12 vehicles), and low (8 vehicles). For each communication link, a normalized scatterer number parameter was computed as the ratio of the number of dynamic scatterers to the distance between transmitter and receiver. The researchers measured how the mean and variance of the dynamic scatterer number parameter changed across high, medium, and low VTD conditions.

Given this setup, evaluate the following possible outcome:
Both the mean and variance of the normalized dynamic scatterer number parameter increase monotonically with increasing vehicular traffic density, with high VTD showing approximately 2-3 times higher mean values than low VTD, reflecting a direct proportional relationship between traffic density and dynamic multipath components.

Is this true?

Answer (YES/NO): NO